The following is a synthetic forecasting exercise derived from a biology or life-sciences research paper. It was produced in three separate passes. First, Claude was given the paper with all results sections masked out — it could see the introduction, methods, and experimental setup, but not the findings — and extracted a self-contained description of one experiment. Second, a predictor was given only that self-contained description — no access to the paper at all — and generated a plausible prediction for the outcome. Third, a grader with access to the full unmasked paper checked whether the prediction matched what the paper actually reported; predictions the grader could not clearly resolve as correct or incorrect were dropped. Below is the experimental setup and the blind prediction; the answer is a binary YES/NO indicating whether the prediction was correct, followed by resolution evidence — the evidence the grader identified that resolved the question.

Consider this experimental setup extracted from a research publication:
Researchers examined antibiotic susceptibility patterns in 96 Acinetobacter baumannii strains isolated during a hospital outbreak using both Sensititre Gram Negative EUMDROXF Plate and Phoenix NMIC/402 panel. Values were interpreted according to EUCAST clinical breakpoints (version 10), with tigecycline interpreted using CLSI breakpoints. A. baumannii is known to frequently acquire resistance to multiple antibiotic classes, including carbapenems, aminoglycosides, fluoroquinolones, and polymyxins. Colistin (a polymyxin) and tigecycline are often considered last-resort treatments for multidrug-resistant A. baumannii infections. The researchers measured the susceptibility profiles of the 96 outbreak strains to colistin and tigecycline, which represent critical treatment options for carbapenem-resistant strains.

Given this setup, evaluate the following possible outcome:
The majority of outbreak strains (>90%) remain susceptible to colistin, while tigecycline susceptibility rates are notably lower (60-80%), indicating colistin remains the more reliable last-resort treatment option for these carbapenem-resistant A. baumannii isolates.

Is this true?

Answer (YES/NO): NO